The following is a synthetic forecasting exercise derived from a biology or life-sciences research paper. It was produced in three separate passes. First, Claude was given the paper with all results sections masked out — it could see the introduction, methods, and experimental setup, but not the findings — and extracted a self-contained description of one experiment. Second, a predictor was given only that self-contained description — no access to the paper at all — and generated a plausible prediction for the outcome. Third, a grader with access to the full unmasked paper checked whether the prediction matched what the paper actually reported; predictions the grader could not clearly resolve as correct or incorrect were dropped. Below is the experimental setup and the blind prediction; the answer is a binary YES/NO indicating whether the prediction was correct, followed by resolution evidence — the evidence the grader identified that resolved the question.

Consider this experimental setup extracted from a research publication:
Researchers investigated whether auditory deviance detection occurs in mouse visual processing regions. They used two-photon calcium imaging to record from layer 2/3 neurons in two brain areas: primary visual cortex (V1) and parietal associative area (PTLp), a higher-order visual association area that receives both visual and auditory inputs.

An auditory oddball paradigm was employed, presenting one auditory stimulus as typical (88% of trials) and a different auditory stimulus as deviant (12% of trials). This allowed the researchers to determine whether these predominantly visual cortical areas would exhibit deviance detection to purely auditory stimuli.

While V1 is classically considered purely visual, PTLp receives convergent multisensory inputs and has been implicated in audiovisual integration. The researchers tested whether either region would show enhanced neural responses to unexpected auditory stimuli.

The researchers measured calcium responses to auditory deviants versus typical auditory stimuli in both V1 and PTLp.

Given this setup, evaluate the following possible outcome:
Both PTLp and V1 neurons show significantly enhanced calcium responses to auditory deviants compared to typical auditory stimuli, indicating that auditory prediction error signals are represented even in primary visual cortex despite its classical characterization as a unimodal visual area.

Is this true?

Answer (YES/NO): NO